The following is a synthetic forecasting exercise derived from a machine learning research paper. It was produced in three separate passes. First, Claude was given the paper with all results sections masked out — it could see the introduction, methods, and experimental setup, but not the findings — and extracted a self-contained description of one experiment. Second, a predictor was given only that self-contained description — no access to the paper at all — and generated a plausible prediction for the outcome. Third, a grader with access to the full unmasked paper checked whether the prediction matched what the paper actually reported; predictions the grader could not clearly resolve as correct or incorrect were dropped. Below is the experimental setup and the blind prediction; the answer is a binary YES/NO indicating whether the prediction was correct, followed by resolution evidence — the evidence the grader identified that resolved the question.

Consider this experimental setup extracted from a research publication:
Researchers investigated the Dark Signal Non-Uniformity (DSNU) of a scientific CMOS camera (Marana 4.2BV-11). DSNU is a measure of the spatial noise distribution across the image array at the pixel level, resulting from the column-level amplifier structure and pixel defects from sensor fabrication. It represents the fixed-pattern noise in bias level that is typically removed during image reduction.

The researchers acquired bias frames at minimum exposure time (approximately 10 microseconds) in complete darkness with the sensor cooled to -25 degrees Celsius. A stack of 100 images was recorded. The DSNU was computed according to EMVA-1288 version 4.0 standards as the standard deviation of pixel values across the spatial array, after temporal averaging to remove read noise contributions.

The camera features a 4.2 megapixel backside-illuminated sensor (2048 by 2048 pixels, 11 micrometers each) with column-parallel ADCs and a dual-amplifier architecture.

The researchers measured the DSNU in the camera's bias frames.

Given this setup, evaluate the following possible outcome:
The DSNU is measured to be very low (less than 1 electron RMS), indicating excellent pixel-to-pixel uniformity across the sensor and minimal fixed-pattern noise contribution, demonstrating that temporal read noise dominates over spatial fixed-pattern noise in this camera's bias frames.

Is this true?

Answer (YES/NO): YES